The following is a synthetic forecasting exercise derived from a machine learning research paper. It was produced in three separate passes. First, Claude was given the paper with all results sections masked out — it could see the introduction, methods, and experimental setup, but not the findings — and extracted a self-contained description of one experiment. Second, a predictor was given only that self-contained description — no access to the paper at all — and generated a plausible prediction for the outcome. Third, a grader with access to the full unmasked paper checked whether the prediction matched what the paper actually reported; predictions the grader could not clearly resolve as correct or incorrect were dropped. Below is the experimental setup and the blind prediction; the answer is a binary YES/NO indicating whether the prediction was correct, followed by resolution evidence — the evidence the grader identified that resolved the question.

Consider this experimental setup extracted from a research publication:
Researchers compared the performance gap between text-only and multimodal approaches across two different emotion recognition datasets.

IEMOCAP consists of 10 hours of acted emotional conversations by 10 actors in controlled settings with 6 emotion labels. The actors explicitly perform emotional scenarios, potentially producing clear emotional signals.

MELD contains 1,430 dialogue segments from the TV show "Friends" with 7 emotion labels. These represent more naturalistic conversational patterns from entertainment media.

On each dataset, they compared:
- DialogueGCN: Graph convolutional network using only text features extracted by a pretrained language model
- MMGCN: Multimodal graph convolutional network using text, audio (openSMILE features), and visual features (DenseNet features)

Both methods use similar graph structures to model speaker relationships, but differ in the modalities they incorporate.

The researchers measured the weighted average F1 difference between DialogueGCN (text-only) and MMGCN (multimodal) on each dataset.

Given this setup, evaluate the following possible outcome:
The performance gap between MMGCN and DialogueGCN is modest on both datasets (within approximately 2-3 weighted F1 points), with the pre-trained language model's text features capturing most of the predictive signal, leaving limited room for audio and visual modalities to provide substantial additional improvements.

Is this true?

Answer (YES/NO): YES